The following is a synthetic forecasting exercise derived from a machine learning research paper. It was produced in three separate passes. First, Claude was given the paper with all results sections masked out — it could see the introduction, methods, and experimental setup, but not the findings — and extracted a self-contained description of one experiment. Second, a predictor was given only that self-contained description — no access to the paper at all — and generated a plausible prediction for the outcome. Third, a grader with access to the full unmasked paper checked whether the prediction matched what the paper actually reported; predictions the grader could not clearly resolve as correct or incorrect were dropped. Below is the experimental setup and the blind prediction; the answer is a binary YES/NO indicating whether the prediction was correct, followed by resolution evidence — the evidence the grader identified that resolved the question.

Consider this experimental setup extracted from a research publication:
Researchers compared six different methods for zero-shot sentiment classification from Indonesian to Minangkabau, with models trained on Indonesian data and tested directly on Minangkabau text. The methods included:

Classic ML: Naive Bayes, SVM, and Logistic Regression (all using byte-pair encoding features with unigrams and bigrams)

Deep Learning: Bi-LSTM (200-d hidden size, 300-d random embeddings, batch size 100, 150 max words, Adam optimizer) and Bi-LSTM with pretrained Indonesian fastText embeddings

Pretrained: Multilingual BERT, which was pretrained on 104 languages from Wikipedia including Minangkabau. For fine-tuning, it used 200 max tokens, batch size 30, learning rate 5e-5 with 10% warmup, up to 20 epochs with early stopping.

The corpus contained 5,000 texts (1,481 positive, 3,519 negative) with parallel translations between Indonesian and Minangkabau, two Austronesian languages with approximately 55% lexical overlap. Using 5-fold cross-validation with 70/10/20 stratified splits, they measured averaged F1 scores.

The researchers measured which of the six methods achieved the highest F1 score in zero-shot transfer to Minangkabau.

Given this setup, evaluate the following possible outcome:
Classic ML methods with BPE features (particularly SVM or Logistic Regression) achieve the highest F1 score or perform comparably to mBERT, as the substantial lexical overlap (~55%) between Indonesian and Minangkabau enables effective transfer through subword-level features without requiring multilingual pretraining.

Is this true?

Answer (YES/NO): NO